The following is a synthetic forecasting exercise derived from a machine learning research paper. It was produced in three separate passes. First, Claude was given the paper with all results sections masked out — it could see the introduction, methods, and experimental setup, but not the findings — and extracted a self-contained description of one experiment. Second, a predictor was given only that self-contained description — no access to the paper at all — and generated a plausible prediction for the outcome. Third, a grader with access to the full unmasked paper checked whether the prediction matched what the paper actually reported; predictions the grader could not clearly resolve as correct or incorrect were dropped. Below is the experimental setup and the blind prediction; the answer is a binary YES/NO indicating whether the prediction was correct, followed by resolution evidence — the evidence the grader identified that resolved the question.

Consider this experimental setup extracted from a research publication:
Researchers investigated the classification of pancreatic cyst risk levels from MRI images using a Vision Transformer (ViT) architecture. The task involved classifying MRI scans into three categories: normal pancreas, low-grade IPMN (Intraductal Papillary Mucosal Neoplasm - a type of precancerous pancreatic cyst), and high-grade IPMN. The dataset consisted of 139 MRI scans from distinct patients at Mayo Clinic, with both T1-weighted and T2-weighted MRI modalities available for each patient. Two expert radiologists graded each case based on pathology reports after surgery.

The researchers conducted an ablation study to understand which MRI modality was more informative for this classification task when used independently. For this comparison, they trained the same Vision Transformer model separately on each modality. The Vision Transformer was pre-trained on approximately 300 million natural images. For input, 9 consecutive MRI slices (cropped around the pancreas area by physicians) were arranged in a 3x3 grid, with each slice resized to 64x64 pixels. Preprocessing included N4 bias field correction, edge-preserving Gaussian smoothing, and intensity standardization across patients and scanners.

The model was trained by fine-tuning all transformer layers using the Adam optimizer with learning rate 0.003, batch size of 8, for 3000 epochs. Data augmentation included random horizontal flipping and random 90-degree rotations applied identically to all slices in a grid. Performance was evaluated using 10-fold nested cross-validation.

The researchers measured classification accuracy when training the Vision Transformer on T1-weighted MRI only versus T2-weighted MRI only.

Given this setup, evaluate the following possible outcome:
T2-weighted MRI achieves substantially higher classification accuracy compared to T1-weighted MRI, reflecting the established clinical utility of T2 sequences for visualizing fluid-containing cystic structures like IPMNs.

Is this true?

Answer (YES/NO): YES